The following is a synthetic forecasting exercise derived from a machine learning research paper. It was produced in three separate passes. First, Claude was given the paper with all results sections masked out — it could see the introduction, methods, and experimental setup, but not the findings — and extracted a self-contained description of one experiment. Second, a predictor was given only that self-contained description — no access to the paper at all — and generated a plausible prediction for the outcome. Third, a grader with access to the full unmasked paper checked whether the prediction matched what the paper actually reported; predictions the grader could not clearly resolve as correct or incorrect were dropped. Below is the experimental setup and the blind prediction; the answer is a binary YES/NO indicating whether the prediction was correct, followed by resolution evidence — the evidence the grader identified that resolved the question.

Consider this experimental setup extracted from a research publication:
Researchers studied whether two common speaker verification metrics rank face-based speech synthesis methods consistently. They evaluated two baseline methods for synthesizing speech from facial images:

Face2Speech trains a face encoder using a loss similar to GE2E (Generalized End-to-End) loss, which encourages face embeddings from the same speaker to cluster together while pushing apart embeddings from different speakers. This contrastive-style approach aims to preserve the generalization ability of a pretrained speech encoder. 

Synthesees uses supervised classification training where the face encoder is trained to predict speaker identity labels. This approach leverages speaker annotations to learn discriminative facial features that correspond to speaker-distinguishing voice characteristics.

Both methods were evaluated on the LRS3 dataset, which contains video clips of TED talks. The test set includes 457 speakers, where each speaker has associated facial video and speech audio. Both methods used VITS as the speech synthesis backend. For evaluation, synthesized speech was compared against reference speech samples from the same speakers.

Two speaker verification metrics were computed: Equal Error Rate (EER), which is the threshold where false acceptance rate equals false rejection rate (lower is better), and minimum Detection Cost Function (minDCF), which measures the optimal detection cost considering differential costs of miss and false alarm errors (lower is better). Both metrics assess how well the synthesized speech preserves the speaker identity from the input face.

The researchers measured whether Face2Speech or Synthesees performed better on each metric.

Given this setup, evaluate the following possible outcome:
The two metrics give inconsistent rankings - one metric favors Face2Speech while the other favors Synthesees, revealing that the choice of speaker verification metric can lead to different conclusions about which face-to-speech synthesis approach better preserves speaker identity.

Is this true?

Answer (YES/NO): YES